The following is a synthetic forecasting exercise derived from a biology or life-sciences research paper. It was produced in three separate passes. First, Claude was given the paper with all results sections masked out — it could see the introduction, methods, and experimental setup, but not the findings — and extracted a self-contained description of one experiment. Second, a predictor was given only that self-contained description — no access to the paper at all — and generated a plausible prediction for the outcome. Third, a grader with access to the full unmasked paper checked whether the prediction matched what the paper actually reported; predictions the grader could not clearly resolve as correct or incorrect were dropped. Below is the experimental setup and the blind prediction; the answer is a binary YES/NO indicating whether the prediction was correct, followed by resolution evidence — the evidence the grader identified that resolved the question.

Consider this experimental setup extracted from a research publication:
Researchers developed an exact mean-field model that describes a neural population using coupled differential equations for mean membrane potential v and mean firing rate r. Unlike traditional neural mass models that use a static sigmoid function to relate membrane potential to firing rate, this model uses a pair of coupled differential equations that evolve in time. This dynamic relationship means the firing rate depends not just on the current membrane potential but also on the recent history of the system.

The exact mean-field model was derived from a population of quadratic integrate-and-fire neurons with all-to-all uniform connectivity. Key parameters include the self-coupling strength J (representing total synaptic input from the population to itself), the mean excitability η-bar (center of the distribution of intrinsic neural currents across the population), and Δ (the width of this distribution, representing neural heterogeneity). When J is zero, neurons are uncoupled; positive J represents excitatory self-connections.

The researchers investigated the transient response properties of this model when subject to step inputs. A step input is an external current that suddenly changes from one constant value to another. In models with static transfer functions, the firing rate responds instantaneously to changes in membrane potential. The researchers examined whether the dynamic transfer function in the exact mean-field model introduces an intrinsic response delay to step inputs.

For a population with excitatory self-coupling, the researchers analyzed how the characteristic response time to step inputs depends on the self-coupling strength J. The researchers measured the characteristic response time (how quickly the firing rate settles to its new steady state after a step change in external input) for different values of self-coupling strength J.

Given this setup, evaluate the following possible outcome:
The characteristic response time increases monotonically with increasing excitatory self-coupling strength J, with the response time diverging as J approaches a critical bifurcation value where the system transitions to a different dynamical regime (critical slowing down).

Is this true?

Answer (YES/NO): NO